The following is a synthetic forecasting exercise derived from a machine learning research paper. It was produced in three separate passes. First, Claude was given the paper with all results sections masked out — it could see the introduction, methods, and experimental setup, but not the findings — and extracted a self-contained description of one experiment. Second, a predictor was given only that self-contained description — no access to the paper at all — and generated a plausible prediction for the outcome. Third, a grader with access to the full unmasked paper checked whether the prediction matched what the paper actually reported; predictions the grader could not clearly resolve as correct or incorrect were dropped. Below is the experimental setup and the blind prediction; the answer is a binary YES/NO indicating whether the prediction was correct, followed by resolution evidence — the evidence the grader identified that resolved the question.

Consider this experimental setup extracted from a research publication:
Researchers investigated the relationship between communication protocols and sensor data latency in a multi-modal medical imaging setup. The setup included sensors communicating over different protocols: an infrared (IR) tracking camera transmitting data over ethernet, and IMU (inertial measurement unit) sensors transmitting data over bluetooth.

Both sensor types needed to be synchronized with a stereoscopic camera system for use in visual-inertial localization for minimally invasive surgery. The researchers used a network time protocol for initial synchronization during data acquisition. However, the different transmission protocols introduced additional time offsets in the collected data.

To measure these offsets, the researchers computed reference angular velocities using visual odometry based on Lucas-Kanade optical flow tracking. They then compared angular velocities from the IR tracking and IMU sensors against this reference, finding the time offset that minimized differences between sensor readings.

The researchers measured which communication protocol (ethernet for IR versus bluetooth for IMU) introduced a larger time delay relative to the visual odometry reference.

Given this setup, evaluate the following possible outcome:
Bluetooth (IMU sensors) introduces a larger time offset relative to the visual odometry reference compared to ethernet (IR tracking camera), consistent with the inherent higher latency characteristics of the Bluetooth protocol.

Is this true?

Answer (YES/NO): YES